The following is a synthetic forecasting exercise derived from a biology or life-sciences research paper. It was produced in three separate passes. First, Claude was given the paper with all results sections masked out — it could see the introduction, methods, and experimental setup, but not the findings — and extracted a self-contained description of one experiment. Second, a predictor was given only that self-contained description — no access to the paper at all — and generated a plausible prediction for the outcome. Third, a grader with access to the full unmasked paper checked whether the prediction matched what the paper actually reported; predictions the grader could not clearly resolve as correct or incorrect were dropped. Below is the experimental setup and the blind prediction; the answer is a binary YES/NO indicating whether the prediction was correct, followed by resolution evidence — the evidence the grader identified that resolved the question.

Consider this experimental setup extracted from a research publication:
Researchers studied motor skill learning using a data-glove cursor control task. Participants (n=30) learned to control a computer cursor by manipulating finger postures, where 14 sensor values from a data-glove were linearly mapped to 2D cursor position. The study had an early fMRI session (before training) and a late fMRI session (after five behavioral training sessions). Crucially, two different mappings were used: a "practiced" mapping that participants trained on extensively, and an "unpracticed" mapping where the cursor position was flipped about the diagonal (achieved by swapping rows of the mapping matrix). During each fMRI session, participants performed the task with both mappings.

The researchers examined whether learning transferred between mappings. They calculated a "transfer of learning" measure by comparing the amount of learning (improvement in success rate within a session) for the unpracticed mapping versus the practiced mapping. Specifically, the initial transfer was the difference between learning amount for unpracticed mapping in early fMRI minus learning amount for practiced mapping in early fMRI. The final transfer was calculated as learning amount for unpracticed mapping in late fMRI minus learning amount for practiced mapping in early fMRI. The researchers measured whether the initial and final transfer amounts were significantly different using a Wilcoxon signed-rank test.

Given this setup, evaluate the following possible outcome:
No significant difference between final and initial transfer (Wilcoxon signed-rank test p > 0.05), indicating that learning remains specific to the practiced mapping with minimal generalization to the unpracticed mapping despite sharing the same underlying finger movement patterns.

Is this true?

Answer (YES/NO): NO